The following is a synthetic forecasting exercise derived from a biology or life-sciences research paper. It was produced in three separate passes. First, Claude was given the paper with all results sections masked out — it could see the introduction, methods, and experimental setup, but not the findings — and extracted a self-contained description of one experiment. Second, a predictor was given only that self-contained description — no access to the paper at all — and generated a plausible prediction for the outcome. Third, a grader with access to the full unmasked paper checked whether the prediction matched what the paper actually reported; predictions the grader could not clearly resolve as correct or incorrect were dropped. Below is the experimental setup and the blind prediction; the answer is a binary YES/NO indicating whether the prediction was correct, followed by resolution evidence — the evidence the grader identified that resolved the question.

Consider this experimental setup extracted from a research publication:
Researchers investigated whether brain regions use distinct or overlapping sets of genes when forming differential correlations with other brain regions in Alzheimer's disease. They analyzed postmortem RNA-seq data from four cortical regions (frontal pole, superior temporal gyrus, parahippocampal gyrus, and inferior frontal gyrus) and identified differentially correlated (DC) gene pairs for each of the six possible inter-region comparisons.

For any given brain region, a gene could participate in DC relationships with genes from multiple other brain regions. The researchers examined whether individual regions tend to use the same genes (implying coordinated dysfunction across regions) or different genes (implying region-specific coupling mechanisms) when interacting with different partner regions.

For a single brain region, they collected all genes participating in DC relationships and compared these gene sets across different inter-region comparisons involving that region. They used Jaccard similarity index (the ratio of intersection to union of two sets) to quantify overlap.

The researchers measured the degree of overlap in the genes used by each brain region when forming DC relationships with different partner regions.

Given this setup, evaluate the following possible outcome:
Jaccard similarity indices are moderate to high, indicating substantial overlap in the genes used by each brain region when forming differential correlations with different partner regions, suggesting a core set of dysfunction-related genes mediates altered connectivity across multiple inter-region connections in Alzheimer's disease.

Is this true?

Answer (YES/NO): NO